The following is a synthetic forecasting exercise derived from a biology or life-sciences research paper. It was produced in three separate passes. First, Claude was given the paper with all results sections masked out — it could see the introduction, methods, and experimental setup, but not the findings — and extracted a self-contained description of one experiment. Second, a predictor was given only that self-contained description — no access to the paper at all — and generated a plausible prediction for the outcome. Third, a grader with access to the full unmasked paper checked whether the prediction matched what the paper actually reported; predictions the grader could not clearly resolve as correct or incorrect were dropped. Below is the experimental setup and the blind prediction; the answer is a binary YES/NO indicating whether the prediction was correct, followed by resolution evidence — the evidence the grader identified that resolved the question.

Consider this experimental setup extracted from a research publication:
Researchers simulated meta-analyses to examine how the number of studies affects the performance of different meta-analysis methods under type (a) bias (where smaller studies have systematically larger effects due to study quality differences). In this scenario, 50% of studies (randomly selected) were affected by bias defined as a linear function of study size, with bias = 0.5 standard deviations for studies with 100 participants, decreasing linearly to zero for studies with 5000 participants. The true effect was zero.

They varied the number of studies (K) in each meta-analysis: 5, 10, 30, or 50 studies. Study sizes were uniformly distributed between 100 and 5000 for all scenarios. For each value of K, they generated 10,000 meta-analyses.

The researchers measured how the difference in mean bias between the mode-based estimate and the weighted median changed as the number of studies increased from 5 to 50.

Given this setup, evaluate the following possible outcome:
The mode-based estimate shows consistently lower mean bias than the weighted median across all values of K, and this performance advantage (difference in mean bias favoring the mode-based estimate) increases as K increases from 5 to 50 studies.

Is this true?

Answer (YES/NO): YES